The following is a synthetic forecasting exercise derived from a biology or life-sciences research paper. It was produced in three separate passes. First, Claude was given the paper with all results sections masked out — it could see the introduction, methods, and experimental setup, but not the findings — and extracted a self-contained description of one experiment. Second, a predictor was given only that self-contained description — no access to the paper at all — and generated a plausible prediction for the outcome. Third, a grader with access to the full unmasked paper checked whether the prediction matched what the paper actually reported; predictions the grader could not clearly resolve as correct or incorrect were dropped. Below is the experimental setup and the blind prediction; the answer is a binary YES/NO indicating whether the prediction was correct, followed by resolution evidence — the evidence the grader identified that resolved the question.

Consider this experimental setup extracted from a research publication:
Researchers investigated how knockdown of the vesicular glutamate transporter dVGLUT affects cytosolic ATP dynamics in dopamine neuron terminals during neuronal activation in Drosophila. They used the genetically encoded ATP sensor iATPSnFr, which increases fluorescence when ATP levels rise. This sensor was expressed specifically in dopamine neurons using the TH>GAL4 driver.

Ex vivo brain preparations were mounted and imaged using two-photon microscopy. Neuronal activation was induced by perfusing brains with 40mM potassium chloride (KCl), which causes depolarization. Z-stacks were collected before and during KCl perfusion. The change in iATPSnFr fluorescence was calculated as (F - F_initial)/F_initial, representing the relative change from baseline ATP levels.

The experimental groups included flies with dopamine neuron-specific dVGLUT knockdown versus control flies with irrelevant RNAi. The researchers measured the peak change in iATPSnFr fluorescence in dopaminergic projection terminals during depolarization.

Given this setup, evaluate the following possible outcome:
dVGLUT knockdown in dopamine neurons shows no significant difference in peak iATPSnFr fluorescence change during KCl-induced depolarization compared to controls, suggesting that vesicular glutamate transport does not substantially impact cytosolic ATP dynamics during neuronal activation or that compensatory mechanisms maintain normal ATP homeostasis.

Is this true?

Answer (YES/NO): NO